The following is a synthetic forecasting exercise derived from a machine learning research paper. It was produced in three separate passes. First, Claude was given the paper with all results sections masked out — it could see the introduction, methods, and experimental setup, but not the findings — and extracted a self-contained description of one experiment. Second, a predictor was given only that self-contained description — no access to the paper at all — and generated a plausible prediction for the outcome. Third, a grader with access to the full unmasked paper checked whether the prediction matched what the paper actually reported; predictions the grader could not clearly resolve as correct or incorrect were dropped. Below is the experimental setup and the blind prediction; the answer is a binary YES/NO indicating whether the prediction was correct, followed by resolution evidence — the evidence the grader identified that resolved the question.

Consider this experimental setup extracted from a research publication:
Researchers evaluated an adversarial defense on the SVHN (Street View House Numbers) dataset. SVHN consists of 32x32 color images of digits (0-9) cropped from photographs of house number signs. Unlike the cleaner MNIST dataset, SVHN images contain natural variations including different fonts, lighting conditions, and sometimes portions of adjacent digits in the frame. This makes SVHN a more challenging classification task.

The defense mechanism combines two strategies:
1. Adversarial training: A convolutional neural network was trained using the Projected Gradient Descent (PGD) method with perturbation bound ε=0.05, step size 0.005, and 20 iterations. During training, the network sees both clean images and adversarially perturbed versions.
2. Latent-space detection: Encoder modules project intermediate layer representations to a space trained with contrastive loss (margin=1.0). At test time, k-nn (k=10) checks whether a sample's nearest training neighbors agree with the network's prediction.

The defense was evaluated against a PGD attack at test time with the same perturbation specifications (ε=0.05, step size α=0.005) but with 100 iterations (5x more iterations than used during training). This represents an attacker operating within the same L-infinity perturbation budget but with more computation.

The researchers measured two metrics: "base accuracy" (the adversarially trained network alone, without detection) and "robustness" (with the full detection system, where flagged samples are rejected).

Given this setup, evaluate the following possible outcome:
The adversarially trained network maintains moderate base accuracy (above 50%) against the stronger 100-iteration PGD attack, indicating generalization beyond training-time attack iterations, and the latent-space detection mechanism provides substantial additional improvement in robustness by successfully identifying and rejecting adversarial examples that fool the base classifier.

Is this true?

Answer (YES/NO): NO